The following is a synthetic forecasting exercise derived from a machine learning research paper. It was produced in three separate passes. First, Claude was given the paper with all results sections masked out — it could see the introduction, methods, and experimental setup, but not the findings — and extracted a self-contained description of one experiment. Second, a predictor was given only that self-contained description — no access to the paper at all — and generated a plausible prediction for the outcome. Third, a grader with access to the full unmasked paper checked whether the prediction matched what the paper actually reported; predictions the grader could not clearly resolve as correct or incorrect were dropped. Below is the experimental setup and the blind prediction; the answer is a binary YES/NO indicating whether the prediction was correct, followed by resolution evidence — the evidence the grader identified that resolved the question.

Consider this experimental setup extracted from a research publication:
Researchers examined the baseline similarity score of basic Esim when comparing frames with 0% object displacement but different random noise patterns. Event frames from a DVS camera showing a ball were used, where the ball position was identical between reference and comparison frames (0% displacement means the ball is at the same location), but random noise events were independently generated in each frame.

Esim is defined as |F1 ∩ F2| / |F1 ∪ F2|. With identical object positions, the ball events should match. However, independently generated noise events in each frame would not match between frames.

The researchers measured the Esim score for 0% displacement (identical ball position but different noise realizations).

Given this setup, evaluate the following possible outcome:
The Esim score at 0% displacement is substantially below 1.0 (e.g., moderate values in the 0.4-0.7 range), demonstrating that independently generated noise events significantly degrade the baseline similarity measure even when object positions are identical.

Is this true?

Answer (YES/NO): YES